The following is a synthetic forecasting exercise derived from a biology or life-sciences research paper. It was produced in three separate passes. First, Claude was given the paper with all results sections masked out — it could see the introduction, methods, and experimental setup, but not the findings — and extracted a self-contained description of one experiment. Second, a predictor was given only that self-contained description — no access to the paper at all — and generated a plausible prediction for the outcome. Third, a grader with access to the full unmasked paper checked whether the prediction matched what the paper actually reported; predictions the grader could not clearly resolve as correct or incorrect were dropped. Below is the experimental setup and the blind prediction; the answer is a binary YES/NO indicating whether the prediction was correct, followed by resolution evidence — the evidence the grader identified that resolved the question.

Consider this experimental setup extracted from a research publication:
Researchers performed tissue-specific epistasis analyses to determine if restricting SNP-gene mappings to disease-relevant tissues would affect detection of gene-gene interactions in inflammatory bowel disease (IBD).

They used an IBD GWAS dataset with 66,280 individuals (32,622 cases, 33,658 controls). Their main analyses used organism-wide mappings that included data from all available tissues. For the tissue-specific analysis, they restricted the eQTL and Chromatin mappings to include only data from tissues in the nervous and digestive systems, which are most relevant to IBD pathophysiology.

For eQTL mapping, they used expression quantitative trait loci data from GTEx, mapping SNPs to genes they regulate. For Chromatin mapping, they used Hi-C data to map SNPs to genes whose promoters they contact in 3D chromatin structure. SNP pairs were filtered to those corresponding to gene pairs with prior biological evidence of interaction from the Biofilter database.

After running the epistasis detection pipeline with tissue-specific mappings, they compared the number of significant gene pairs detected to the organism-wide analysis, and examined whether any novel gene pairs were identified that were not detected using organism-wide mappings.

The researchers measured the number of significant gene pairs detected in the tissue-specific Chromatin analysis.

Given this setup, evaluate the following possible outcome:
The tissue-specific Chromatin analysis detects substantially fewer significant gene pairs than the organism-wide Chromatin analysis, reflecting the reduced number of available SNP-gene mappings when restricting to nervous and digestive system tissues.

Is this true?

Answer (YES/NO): YES